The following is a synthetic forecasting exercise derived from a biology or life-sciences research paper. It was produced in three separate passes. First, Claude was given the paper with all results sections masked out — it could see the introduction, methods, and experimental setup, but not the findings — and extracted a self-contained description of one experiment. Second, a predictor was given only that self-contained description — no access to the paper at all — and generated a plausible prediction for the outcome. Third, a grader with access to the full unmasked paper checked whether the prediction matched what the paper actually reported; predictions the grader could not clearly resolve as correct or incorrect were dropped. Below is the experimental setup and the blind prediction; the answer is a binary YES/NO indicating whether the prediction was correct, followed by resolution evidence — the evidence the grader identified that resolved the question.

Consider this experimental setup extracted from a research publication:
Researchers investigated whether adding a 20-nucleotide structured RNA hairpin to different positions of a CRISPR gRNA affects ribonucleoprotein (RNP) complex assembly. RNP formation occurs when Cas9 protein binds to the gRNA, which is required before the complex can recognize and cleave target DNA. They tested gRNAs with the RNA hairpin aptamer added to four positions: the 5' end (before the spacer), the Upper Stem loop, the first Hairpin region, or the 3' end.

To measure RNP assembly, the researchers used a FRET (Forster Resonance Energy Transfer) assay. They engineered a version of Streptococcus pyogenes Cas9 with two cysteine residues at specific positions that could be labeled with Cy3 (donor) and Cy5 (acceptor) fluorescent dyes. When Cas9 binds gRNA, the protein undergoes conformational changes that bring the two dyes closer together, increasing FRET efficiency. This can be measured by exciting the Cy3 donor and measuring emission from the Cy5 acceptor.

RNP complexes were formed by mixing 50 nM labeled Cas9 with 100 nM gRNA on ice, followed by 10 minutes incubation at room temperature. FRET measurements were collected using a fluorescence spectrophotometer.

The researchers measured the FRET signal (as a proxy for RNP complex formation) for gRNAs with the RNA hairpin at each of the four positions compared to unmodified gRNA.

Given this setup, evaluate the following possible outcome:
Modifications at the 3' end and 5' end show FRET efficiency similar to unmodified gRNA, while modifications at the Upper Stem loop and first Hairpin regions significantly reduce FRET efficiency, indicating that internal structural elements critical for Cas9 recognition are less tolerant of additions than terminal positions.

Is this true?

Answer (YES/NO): NO